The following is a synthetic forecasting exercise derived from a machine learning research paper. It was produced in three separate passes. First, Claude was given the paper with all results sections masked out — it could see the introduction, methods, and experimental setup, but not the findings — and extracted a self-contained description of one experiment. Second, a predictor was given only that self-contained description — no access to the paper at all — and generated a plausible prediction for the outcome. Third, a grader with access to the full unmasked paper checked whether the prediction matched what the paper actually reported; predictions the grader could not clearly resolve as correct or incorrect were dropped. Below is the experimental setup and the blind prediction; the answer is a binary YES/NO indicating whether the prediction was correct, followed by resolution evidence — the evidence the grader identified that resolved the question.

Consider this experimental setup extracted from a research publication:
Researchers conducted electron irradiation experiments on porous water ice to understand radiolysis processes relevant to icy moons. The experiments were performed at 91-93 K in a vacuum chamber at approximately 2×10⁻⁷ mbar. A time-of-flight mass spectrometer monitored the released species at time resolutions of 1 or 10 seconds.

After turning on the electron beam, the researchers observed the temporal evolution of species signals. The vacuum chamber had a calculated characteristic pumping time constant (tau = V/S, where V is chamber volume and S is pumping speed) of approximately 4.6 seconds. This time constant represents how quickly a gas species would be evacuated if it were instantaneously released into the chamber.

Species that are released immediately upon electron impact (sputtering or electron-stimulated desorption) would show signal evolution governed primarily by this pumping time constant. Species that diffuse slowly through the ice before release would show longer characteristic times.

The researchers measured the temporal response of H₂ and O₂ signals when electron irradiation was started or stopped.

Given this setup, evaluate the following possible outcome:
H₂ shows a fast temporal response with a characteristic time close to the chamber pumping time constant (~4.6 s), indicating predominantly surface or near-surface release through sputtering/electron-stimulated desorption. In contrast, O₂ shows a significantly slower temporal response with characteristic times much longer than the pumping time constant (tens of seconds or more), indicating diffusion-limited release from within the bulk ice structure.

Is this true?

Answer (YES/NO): NO